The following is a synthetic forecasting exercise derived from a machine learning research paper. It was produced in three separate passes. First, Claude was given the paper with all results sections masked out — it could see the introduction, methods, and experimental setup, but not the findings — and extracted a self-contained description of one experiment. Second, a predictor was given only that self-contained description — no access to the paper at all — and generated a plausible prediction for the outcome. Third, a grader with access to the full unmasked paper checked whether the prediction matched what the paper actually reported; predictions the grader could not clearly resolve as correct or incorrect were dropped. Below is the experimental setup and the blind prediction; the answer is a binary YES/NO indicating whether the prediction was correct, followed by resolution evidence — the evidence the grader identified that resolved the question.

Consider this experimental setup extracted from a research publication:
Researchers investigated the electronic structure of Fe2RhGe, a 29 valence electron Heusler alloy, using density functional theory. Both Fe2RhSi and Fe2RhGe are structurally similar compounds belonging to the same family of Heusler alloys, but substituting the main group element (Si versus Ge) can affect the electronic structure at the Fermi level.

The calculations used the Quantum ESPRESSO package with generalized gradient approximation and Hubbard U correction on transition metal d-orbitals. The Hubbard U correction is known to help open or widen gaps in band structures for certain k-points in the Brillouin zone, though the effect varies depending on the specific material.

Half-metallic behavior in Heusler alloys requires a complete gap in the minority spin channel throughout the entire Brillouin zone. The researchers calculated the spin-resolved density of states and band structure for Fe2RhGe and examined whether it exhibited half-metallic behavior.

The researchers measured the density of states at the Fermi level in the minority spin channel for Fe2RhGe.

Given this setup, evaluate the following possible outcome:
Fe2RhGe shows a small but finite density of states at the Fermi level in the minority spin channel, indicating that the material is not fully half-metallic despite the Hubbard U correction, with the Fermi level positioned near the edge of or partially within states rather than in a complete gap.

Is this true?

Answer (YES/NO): YES